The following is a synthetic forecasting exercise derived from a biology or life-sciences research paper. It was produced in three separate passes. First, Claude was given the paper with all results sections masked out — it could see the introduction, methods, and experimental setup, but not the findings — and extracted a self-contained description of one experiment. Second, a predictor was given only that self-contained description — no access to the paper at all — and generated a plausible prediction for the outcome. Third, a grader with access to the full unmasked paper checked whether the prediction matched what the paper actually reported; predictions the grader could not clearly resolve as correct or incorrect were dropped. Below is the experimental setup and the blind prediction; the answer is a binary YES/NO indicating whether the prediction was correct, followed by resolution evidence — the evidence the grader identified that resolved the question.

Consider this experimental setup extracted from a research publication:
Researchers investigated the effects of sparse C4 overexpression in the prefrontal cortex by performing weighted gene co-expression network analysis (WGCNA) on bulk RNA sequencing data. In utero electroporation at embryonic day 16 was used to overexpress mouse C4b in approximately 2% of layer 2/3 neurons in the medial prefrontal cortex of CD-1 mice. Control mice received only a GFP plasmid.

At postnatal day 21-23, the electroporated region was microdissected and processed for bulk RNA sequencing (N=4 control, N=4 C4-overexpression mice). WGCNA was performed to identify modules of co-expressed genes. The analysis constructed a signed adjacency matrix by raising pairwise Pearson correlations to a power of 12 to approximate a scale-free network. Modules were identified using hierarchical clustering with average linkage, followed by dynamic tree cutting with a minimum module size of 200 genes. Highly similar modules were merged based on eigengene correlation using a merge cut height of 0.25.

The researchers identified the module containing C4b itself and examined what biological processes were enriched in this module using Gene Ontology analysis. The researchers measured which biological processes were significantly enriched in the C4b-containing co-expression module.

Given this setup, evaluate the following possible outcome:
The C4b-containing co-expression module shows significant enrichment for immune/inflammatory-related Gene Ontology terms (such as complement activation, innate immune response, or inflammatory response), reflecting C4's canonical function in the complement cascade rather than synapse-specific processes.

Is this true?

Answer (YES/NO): NO